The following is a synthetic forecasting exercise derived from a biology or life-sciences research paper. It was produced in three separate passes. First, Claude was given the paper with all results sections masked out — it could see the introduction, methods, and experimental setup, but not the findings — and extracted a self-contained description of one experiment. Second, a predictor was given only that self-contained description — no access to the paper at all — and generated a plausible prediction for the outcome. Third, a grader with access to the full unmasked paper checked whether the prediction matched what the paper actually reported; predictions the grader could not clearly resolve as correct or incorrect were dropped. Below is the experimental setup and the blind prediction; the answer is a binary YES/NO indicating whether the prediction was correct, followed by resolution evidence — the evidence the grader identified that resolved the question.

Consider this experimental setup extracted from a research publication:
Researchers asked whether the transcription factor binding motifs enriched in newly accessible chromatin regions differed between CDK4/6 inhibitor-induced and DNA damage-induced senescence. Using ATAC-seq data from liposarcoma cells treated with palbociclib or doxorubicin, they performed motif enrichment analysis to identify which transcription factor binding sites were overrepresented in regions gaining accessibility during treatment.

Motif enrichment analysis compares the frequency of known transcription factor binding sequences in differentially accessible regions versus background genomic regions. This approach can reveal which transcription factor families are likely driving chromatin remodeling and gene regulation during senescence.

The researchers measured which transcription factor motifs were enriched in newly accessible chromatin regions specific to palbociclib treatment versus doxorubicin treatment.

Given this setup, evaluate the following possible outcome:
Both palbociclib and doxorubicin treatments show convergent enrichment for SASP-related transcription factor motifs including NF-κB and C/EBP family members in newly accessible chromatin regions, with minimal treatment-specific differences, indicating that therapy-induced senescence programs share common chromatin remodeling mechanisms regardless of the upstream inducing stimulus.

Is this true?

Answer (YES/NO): NO